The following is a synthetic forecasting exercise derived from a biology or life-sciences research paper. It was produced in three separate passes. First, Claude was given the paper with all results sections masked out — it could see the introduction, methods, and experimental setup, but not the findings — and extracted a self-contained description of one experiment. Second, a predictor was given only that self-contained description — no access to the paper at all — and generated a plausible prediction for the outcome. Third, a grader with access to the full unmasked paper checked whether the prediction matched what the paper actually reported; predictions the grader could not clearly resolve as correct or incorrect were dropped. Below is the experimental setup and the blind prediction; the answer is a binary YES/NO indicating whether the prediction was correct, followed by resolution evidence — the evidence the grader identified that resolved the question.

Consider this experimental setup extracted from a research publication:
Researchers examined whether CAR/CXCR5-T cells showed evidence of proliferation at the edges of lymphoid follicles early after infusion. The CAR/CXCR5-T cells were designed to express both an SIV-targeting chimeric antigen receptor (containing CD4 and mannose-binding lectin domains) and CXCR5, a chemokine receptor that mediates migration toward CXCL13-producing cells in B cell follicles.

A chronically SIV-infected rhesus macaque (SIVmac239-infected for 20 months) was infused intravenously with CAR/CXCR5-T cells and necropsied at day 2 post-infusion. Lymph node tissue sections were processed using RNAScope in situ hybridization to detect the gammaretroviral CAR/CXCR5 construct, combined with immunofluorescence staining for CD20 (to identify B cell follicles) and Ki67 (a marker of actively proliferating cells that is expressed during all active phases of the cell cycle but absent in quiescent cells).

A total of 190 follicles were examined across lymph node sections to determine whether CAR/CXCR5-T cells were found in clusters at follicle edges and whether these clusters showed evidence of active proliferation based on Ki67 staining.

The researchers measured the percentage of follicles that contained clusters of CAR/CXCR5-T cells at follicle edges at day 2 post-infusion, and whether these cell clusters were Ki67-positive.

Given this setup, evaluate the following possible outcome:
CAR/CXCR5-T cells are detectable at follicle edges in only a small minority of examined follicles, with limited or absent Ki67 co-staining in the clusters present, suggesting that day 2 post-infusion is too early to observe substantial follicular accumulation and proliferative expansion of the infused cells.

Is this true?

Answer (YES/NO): NO